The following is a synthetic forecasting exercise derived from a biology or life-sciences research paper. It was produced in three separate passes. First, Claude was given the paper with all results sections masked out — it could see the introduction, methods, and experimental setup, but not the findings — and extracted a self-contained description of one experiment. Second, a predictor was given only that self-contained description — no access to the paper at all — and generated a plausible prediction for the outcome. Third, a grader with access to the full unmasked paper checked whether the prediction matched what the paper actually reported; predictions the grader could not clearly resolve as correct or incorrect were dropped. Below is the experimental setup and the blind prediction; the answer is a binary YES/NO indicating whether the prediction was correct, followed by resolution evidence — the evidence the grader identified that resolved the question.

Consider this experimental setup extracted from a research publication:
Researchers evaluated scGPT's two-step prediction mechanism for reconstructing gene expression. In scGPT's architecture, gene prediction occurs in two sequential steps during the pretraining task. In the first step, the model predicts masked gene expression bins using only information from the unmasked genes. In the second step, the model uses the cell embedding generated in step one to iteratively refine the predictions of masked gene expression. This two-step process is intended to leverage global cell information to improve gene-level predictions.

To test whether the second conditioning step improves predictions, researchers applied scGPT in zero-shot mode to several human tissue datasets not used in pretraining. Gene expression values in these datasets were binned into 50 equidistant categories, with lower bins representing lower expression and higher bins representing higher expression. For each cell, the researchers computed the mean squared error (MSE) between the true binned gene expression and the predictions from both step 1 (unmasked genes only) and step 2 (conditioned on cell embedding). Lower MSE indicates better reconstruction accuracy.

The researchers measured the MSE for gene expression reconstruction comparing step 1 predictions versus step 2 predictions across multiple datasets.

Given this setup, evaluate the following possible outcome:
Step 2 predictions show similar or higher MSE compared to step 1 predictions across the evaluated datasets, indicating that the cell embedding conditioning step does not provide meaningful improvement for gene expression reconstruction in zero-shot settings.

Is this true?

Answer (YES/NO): NO